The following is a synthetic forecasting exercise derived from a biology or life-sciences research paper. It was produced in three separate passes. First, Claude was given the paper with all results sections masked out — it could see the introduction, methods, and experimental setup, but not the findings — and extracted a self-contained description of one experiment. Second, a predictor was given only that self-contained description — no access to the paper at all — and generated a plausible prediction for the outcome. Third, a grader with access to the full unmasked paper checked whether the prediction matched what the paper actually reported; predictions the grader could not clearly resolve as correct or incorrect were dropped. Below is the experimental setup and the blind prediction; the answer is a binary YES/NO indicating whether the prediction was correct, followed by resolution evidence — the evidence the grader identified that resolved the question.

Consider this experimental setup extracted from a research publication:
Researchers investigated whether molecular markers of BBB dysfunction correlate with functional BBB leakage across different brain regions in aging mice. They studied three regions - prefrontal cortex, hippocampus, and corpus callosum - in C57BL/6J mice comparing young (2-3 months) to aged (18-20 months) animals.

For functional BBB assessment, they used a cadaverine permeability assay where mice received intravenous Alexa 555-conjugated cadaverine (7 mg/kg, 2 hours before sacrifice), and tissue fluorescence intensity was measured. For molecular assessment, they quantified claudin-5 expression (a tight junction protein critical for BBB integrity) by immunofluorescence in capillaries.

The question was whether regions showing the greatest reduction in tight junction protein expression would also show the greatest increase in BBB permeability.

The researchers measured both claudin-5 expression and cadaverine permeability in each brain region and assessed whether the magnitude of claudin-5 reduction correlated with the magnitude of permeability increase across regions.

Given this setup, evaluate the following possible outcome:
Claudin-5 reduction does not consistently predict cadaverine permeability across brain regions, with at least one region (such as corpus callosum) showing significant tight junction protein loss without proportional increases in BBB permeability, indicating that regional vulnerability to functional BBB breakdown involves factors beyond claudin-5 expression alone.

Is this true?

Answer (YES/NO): NO